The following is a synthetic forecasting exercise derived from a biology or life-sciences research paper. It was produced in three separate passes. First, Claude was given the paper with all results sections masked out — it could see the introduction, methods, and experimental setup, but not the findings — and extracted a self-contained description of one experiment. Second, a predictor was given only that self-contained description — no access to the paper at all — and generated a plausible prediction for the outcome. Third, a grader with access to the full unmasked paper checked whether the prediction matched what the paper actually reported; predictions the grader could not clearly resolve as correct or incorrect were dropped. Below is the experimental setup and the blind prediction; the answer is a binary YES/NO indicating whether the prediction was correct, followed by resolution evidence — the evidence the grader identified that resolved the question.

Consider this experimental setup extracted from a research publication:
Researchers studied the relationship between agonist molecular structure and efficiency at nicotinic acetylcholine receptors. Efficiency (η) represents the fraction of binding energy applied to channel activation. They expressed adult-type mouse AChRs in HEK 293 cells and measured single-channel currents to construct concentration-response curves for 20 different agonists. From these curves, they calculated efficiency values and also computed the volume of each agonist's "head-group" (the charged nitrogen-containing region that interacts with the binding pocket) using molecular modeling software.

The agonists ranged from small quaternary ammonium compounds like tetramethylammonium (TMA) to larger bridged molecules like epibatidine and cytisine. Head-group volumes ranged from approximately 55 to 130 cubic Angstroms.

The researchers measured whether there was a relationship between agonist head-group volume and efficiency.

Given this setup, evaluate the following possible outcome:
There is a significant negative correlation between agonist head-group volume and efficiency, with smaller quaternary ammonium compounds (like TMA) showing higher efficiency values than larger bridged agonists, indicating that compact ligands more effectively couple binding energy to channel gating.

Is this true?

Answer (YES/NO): YES